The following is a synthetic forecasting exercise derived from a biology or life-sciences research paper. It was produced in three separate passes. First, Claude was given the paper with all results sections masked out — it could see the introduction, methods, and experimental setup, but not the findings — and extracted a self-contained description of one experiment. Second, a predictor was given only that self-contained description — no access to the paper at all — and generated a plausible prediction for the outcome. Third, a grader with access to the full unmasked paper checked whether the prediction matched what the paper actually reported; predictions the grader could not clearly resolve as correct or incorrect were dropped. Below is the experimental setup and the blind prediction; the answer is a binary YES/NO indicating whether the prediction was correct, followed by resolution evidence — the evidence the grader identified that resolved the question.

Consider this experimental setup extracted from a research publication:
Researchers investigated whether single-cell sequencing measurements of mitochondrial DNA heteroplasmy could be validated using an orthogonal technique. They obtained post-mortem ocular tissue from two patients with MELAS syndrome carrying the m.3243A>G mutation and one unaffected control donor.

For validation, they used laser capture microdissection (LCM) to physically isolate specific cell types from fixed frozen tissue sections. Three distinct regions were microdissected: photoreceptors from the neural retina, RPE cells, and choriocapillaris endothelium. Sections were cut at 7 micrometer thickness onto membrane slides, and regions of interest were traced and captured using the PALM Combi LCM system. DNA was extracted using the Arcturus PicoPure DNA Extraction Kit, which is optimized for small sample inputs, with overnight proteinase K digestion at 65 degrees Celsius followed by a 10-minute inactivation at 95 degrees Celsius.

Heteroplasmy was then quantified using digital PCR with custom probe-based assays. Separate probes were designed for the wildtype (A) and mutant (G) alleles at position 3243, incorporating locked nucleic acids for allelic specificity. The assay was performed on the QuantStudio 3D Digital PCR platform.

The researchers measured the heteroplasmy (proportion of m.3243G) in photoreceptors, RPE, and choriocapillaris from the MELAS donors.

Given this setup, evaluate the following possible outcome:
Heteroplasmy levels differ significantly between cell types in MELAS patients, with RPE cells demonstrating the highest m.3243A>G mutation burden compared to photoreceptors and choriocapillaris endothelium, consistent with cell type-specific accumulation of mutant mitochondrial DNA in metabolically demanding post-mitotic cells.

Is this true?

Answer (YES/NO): NO